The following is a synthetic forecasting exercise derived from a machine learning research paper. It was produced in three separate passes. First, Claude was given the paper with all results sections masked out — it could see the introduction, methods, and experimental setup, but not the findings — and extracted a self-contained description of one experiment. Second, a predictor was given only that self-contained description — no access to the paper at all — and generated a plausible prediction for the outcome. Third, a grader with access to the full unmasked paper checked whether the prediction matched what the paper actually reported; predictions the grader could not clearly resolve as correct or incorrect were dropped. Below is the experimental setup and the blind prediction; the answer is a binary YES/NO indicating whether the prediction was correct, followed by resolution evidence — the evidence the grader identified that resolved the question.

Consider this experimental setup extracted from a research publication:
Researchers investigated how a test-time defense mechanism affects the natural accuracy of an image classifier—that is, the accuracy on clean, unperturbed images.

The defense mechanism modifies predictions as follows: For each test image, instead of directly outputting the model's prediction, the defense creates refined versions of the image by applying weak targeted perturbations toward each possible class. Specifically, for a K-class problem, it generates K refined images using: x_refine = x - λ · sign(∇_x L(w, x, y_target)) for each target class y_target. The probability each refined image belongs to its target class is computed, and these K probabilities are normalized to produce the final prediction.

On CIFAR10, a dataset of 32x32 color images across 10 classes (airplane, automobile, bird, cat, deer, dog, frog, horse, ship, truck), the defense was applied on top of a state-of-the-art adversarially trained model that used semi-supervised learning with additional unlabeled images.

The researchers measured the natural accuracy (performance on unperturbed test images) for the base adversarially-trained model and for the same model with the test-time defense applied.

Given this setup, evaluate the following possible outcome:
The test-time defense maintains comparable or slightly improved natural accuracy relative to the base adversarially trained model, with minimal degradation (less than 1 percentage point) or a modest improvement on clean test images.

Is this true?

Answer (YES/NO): NO